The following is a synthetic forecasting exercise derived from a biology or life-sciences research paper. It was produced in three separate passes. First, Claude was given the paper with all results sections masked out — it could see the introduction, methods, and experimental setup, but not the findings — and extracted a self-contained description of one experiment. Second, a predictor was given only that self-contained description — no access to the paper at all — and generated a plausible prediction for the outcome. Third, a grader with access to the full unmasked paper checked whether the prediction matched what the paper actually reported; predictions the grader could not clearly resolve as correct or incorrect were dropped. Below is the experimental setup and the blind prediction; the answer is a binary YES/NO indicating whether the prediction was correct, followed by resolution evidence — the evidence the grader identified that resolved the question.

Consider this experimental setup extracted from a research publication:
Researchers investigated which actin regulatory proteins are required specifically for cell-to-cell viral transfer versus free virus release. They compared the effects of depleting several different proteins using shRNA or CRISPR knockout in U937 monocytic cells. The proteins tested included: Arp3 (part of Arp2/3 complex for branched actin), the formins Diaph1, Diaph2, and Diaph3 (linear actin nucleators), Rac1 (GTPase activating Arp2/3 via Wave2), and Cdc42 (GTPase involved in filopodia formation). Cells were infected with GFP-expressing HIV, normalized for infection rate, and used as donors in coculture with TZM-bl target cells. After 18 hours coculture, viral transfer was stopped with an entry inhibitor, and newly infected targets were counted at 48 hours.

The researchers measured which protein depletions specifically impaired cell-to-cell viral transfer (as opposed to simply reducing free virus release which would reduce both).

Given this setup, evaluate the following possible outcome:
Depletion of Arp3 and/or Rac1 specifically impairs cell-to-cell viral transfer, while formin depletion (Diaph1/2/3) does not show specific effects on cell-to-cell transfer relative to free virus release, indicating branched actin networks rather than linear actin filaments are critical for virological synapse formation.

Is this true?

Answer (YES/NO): NO